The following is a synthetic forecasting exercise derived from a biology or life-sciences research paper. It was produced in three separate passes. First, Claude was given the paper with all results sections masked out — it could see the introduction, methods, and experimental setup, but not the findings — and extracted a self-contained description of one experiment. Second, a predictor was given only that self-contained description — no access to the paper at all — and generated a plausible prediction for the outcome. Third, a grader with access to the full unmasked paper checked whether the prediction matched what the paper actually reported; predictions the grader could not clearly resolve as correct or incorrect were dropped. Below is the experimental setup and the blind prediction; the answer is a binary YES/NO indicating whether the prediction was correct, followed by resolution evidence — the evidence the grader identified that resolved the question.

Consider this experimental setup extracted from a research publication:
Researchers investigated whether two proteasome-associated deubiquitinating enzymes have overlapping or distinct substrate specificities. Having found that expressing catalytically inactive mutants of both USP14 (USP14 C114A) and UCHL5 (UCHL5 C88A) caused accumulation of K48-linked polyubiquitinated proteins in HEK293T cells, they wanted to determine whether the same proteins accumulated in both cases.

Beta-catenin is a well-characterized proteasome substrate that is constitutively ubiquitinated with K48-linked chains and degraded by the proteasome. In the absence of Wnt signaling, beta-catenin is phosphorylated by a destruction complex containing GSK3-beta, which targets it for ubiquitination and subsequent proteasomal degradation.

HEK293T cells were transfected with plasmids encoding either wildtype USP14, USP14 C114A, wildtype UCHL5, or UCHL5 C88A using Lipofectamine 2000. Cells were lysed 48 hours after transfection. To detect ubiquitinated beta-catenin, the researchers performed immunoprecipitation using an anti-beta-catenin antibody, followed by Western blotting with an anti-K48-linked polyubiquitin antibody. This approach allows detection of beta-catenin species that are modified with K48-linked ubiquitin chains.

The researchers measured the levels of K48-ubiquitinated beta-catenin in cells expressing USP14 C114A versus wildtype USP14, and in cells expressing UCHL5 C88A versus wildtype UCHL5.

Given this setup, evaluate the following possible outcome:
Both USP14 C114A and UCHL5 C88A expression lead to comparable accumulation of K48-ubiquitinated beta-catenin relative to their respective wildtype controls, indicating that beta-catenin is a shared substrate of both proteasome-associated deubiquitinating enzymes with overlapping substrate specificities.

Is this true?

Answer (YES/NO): NO